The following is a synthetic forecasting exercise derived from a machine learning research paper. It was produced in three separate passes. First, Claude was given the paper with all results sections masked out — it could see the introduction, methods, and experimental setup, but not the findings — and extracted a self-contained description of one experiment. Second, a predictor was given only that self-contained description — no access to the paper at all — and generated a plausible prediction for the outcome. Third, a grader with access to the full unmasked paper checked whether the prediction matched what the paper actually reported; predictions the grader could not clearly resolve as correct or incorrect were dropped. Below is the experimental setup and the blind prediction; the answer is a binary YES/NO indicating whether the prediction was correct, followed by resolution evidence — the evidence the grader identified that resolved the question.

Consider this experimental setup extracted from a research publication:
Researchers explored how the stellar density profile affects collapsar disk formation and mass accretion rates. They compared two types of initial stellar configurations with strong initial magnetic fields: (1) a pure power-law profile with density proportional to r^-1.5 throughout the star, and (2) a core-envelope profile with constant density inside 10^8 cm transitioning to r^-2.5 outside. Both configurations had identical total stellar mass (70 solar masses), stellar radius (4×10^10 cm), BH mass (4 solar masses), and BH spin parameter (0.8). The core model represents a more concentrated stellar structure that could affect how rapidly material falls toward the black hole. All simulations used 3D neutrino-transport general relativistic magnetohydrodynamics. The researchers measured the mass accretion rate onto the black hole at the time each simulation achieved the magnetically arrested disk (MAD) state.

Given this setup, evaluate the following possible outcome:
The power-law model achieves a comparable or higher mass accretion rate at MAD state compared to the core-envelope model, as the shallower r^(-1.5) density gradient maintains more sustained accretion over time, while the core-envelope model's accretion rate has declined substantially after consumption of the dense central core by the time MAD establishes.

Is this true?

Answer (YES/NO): NO